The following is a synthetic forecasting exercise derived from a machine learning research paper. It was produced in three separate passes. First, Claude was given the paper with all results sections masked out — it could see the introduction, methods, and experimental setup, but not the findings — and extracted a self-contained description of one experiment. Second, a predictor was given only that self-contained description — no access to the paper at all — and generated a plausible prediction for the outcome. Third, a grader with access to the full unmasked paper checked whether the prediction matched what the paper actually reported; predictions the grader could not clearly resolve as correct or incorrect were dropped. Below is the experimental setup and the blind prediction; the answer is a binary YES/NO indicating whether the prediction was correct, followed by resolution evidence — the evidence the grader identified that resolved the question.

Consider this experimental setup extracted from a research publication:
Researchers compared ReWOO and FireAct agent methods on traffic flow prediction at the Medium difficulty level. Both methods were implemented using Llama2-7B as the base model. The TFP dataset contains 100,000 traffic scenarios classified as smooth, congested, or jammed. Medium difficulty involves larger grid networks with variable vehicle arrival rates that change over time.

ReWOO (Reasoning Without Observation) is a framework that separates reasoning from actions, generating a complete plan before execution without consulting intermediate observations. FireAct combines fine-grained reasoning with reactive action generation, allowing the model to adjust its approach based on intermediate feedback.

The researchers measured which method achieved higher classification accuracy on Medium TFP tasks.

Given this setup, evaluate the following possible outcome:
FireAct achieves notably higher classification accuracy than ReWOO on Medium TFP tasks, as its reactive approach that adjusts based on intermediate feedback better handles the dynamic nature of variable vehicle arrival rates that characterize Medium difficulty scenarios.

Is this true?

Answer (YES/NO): NO